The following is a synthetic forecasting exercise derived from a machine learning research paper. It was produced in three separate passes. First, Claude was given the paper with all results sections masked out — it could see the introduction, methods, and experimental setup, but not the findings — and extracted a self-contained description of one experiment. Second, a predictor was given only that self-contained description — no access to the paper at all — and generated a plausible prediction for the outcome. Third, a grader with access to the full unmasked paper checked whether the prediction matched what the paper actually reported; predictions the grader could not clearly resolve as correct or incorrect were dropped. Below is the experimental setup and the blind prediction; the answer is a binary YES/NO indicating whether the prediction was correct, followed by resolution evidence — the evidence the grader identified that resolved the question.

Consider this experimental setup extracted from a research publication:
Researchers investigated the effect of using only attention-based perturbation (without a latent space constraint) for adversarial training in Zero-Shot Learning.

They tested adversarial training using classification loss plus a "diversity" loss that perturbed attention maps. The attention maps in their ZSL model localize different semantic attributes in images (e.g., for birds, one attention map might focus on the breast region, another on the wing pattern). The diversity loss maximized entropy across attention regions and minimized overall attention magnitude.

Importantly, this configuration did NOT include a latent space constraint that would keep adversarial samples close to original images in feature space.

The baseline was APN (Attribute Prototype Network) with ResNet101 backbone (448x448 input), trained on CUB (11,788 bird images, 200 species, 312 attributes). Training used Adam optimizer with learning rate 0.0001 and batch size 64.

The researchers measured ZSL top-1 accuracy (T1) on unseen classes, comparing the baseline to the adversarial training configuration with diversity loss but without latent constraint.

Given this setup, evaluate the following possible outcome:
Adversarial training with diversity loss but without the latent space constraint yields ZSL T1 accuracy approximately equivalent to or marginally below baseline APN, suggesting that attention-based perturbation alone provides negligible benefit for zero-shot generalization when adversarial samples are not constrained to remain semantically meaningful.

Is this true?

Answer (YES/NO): NO